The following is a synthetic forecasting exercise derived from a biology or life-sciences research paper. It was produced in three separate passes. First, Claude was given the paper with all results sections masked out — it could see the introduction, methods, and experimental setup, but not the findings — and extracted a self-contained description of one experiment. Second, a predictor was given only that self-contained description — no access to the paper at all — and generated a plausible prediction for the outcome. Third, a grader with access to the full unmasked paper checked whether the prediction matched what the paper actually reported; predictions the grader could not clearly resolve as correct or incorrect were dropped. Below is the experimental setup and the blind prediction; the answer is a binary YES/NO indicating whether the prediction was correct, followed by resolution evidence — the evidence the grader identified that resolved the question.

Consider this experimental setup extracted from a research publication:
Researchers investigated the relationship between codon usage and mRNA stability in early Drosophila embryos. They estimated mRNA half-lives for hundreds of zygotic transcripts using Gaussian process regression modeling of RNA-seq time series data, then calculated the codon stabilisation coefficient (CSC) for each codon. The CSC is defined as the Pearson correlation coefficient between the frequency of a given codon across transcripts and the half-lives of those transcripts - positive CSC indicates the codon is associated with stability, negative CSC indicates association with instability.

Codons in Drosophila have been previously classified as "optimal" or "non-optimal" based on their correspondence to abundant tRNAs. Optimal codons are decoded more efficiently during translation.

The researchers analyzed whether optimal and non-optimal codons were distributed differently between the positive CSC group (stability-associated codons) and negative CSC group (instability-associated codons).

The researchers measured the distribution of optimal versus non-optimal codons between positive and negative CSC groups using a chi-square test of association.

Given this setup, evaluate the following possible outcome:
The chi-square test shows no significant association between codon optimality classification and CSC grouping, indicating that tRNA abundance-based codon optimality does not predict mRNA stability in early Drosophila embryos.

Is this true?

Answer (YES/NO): YES